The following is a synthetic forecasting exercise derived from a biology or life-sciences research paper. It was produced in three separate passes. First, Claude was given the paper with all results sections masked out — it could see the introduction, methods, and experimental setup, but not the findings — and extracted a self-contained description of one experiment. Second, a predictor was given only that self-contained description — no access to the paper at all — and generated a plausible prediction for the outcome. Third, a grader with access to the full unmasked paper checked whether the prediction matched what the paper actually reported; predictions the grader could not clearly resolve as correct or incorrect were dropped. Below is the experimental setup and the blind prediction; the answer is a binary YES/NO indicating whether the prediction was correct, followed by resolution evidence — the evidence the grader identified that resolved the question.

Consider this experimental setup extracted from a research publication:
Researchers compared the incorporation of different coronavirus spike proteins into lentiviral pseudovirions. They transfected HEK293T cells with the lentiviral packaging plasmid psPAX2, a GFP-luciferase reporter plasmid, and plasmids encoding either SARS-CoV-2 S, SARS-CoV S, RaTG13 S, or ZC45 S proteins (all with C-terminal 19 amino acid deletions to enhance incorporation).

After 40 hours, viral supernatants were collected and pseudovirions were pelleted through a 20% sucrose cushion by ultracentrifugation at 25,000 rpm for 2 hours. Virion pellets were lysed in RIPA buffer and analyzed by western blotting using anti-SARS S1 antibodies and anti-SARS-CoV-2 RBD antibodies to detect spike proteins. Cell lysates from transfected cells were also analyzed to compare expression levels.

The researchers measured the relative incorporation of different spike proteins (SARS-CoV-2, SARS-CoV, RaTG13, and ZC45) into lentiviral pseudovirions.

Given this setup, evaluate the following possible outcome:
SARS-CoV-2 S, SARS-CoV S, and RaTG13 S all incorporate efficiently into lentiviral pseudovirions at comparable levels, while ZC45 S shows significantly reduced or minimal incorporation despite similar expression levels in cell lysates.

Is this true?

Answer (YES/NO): NO